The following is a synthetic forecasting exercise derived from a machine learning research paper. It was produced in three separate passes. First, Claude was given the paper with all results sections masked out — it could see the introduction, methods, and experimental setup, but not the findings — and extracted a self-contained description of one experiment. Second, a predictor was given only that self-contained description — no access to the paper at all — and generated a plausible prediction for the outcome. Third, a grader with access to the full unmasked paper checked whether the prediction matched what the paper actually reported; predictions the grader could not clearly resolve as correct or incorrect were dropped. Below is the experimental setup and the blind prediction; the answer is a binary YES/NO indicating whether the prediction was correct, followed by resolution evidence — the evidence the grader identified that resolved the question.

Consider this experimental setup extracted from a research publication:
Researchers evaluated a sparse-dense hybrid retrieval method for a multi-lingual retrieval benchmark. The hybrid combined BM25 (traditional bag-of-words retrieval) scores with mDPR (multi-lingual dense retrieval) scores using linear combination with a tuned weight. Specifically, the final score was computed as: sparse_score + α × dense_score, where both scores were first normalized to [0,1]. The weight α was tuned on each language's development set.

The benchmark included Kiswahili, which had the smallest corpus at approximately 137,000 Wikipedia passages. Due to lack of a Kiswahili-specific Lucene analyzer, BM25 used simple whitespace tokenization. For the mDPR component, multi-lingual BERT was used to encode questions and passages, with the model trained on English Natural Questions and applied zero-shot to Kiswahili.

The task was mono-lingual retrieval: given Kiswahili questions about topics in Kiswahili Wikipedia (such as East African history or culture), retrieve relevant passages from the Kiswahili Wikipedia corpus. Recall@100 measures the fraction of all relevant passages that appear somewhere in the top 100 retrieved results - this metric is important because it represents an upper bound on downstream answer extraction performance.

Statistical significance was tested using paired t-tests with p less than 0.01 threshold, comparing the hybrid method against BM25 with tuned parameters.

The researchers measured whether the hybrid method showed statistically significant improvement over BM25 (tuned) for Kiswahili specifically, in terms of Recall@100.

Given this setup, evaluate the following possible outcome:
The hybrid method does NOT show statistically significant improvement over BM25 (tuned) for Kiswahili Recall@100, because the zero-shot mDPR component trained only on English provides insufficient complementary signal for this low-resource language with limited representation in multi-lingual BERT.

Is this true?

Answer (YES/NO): YES